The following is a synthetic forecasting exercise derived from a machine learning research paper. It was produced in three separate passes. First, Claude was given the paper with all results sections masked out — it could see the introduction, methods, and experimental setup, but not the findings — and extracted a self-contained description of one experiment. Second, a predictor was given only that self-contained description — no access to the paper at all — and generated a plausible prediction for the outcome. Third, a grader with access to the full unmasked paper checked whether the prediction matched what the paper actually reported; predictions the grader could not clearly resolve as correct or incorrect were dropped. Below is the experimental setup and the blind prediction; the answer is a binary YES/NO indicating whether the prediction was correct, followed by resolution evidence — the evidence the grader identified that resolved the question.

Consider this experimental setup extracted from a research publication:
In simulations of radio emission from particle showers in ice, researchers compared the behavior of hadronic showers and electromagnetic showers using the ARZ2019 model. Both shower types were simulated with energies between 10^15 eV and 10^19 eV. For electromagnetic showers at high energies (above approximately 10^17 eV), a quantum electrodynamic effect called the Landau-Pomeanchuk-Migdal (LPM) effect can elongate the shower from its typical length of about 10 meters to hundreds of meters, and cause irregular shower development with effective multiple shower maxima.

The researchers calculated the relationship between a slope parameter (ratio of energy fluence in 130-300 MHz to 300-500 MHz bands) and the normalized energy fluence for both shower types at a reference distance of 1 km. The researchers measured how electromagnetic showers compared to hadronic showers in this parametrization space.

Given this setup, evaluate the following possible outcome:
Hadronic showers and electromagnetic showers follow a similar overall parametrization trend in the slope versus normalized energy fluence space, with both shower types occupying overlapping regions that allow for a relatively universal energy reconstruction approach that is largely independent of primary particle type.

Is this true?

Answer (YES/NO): NO